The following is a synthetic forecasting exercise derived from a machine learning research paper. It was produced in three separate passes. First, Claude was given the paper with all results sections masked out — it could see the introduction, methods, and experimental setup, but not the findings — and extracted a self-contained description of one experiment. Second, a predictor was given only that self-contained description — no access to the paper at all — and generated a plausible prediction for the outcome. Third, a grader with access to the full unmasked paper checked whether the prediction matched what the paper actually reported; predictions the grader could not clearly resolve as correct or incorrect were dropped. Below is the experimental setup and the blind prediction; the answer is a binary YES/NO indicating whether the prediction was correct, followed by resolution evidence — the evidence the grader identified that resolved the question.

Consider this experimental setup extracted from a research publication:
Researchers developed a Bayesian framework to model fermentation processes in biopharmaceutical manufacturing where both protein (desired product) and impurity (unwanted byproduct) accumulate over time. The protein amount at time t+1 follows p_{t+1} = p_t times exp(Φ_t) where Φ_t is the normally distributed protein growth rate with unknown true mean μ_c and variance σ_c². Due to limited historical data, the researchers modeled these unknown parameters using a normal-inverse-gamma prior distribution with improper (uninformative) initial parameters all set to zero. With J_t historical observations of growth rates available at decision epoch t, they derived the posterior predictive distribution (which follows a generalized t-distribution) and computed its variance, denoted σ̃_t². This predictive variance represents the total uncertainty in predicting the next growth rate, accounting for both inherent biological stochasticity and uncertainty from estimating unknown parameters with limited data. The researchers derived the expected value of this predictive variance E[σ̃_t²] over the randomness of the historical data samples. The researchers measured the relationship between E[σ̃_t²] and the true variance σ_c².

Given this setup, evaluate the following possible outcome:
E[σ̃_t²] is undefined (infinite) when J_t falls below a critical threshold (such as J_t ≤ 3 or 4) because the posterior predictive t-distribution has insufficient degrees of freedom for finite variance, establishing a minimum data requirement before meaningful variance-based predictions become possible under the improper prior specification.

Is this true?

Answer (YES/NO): NO